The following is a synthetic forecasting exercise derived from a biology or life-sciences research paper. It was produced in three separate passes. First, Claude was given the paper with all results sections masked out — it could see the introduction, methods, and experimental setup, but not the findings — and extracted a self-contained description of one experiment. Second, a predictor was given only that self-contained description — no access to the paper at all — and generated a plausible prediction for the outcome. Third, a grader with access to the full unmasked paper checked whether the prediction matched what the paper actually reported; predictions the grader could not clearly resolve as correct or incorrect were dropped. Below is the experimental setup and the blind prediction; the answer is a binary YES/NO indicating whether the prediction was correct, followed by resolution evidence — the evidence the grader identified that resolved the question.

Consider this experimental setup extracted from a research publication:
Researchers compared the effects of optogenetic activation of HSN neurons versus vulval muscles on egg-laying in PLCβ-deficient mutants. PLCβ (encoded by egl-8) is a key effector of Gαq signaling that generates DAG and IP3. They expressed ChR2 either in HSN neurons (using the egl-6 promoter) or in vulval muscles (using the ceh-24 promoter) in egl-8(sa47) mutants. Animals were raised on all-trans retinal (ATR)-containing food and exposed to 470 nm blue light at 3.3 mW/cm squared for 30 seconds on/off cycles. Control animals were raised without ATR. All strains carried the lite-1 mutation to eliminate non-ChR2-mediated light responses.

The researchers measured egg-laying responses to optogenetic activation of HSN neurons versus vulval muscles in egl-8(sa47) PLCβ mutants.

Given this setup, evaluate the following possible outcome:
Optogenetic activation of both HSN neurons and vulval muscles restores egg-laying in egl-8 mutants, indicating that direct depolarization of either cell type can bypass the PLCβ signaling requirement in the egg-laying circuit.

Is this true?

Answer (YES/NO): YES